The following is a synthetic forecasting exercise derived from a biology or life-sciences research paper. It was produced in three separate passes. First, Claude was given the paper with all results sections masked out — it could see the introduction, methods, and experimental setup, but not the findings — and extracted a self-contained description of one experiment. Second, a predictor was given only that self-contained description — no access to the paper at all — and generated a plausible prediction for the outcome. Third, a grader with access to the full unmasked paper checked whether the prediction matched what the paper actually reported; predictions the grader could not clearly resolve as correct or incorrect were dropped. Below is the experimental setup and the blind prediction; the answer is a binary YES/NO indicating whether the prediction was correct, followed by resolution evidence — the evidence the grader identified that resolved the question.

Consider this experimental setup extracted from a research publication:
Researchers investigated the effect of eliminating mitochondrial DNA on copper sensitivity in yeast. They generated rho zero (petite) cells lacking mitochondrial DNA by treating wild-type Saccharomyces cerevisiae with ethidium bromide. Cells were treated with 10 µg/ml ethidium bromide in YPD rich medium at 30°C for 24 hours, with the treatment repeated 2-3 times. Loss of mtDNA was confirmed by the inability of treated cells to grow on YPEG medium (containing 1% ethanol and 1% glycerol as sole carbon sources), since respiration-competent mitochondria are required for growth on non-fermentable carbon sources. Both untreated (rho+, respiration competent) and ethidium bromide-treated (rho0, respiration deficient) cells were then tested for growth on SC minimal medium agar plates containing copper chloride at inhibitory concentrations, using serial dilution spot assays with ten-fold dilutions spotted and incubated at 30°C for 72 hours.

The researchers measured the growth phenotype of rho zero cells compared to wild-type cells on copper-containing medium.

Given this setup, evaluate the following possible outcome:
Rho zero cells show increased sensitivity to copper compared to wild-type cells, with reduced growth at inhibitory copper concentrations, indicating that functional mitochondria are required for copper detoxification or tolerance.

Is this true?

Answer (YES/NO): NO